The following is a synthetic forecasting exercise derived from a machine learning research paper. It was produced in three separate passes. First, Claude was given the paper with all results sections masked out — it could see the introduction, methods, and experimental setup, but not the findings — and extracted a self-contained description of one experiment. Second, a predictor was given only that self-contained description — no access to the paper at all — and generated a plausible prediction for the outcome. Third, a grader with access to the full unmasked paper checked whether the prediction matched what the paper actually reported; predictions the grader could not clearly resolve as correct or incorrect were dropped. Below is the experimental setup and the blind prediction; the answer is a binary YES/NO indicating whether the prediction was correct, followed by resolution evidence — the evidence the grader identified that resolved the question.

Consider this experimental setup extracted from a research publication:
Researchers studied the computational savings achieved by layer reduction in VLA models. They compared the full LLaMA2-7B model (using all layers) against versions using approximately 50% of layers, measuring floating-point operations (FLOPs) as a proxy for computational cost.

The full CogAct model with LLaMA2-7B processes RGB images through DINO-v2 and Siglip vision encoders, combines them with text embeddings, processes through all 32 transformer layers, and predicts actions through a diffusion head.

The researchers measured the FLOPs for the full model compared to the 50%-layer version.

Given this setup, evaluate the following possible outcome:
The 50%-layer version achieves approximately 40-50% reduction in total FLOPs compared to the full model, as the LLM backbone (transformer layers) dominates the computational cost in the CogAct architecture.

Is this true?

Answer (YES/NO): YES